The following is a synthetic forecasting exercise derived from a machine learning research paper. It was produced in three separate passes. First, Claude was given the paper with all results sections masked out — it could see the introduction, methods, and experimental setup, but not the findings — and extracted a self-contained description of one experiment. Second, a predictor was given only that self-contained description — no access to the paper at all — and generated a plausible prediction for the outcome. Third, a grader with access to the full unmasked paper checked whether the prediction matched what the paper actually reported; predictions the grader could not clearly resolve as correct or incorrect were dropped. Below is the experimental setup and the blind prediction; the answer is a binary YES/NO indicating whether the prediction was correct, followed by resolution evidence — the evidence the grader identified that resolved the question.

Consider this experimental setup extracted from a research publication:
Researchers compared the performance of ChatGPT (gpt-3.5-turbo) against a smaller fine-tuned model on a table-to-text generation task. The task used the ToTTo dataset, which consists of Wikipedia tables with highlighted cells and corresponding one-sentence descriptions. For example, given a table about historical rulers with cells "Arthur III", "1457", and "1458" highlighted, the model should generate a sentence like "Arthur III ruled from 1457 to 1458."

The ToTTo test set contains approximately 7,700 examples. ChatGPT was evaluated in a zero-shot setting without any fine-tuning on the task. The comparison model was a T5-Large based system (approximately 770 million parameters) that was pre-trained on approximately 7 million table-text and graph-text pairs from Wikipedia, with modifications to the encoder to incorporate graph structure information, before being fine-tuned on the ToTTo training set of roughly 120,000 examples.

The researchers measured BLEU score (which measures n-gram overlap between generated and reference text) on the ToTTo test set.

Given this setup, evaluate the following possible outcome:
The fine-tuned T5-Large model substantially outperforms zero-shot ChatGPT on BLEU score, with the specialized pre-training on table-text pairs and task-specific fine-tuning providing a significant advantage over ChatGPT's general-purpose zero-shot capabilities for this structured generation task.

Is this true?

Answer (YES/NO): YES